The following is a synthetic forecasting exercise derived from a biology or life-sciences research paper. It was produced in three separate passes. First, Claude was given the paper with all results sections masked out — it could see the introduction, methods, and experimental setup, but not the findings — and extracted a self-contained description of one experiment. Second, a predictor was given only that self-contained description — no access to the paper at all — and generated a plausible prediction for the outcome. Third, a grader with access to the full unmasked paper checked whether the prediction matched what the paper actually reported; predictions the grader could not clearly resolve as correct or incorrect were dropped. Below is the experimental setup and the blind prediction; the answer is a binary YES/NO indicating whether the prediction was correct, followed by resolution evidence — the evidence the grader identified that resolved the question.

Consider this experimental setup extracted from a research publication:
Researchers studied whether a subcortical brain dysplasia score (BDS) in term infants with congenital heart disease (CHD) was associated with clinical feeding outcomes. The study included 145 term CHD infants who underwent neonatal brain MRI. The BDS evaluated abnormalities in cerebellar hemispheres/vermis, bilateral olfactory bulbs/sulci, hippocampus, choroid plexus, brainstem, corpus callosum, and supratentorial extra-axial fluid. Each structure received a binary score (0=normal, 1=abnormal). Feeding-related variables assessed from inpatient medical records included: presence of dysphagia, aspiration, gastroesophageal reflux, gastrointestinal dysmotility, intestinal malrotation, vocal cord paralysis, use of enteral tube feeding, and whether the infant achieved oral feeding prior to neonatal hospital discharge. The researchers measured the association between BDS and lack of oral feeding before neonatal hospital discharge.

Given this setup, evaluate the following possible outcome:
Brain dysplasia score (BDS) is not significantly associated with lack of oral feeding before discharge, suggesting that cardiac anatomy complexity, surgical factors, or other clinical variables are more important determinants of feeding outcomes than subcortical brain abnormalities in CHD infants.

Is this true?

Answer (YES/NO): NO